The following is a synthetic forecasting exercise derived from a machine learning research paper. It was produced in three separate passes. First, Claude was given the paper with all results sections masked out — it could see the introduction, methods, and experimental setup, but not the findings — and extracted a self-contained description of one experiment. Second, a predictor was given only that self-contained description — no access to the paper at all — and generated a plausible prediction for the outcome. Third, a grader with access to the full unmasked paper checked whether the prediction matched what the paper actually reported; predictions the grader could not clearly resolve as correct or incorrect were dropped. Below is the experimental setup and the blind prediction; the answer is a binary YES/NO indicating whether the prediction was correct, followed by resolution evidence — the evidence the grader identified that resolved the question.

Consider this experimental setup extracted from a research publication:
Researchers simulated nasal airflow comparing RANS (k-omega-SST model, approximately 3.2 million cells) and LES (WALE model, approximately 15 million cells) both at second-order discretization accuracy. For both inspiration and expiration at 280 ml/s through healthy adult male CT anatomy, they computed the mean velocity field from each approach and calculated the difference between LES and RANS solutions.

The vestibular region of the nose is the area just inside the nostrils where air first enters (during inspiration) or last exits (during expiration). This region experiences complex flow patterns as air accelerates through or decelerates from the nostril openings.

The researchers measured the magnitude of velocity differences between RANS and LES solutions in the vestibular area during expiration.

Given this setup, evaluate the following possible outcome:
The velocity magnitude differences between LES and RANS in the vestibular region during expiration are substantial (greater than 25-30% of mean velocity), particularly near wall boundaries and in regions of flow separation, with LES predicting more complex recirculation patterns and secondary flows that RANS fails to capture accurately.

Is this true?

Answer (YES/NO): YES